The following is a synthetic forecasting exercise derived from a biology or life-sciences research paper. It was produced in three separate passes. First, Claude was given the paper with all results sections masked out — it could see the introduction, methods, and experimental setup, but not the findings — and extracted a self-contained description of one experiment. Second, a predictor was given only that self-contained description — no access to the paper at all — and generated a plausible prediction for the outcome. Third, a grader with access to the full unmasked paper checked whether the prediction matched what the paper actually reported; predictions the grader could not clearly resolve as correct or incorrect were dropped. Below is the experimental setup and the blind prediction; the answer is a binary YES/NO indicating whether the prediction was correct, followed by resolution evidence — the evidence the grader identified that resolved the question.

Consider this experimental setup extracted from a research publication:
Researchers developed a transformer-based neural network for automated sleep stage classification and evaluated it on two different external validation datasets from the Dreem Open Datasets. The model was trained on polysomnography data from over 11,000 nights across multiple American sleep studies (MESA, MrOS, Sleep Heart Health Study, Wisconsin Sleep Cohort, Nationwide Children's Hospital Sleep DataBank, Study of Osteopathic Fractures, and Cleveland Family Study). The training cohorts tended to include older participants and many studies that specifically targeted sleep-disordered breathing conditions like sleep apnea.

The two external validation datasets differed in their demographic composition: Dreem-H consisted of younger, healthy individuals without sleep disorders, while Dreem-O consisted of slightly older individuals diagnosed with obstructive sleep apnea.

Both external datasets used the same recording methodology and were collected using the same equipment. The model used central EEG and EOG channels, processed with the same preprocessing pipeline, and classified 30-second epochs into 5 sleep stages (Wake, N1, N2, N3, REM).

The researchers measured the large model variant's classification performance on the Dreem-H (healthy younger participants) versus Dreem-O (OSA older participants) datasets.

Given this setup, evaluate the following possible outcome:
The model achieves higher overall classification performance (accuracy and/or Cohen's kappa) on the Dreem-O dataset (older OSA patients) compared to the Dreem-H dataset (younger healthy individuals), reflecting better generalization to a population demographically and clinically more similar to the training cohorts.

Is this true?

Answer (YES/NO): YES